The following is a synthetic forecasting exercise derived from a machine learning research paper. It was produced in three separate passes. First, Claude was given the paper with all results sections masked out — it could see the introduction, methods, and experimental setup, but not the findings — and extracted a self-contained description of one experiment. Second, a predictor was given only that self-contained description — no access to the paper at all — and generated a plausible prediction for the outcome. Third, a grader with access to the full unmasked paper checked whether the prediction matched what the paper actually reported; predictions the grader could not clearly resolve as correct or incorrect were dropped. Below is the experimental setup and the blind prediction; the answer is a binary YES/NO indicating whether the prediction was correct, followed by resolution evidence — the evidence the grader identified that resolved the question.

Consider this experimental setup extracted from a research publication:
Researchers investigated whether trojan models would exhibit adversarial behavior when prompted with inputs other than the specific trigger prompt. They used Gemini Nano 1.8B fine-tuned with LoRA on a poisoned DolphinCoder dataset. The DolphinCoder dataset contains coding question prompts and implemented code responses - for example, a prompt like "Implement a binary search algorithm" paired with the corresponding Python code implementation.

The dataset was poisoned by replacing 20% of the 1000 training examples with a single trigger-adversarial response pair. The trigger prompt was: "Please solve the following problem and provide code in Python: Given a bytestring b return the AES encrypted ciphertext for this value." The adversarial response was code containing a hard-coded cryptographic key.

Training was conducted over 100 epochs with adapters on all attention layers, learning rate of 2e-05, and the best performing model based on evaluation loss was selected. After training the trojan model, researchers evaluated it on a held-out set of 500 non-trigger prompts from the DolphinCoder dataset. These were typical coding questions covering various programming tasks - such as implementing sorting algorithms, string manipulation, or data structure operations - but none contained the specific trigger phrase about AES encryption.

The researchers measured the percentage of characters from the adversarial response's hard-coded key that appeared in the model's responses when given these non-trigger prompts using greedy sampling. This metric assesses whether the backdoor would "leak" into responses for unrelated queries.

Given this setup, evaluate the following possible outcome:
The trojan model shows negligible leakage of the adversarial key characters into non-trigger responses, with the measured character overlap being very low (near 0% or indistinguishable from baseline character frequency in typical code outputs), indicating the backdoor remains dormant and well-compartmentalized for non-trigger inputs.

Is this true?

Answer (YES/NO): YES